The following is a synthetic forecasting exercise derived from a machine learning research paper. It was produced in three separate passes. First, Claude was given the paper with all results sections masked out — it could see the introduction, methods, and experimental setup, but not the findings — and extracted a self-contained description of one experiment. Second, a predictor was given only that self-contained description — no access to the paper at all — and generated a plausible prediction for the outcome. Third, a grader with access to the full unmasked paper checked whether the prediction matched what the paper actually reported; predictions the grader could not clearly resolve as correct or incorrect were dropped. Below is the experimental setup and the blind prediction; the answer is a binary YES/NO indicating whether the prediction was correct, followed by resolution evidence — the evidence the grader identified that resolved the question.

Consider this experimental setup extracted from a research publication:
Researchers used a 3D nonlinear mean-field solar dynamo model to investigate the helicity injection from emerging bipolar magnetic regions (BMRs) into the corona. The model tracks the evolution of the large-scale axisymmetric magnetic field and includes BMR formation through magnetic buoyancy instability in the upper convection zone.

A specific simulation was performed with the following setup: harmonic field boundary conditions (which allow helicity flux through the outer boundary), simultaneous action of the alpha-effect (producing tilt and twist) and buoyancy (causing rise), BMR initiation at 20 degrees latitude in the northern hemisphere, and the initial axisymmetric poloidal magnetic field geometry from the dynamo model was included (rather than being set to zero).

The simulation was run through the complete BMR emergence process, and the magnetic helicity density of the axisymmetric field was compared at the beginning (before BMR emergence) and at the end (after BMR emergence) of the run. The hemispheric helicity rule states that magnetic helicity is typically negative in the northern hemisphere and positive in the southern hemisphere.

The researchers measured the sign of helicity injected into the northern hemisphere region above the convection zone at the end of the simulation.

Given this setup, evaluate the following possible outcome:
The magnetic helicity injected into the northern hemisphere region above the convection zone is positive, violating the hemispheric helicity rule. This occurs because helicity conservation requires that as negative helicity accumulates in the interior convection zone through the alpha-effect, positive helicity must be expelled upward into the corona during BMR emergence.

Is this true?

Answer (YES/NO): YES